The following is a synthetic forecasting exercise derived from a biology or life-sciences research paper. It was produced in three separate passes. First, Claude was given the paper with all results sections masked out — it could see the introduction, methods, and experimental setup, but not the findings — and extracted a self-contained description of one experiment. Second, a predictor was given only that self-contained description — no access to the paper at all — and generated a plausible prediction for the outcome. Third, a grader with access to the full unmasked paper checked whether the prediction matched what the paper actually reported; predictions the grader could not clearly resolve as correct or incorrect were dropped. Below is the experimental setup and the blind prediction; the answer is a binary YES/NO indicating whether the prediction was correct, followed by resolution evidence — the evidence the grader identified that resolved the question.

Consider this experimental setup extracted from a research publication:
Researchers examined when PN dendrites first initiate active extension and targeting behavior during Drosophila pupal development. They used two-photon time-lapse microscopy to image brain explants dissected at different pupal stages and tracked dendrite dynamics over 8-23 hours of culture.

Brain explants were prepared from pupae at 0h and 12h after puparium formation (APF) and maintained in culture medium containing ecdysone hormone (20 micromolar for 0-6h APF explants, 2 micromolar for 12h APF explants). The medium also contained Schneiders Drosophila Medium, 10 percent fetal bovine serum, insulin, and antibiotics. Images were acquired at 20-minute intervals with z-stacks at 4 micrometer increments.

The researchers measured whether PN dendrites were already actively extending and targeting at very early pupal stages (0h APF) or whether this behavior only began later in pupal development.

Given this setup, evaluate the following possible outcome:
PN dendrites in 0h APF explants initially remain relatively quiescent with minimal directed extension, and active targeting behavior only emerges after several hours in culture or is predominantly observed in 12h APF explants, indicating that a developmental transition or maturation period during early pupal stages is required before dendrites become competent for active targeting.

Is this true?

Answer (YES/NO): NO